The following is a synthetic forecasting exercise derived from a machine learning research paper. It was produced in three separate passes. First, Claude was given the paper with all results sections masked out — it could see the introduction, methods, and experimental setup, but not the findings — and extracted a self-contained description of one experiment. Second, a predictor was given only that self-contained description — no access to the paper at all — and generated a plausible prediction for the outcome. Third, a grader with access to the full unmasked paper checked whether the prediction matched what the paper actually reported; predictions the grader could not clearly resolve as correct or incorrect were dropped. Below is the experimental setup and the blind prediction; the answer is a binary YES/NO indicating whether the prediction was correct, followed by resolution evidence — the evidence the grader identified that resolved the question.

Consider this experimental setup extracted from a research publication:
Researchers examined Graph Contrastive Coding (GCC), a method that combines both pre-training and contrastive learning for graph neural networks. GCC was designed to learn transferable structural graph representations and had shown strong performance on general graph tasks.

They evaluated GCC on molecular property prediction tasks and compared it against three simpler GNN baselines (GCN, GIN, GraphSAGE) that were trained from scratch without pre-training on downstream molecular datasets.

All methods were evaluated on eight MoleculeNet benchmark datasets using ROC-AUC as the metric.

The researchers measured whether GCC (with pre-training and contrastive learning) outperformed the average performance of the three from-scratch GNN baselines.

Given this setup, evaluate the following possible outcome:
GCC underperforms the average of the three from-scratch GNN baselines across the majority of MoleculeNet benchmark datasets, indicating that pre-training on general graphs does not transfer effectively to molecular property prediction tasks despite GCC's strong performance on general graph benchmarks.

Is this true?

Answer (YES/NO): NO